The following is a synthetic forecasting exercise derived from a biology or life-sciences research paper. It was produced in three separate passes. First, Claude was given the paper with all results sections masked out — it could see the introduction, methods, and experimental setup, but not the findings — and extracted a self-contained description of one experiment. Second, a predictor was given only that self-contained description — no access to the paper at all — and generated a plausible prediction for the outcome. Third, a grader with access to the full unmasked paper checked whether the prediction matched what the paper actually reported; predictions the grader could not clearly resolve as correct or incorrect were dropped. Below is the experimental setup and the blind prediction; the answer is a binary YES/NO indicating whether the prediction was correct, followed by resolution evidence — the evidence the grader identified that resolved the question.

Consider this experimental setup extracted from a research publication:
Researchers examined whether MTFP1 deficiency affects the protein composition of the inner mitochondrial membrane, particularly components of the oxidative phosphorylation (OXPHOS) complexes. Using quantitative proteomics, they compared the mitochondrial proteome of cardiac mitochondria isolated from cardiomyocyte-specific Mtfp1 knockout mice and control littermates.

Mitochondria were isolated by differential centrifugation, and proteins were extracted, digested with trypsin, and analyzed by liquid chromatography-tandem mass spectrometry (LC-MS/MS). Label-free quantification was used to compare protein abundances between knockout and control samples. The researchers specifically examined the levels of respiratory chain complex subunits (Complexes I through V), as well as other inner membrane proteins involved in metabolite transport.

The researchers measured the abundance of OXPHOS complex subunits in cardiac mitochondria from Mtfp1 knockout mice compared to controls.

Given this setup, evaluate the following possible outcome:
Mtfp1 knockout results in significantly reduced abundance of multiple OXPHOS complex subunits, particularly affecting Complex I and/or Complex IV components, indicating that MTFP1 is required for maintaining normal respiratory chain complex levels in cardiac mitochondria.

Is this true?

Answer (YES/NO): NO